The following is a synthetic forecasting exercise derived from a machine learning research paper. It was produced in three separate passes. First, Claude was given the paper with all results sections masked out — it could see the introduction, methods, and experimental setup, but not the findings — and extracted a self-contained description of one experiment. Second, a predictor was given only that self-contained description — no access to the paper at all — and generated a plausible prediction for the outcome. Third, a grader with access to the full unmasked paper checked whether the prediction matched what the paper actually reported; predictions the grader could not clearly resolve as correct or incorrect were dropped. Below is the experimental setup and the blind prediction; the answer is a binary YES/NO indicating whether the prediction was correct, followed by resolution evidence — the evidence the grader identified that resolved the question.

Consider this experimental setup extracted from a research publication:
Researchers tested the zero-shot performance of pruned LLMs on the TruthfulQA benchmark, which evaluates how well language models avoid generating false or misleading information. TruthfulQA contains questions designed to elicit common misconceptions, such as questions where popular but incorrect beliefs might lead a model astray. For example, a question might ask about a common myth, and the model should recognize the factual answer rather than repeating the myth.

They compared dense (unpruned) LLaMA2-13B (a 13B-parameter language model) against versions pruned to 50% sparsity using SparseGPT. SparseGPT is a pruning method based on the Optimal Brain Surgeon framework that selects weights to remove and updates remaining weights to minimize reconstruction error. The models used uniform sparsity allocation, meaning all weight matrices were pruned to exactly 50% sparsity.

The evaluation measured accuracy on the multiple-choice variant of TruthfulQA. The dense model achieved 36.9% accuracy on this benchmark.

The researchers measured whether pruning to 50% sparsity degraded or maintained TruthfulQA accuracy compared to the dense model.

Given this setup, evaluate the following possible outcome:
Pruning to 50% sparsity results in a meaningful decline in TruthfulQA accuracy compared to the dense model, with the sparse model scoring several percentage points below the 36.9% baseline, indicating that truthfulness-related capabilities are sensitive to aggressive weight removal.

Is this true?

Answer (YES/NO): NO